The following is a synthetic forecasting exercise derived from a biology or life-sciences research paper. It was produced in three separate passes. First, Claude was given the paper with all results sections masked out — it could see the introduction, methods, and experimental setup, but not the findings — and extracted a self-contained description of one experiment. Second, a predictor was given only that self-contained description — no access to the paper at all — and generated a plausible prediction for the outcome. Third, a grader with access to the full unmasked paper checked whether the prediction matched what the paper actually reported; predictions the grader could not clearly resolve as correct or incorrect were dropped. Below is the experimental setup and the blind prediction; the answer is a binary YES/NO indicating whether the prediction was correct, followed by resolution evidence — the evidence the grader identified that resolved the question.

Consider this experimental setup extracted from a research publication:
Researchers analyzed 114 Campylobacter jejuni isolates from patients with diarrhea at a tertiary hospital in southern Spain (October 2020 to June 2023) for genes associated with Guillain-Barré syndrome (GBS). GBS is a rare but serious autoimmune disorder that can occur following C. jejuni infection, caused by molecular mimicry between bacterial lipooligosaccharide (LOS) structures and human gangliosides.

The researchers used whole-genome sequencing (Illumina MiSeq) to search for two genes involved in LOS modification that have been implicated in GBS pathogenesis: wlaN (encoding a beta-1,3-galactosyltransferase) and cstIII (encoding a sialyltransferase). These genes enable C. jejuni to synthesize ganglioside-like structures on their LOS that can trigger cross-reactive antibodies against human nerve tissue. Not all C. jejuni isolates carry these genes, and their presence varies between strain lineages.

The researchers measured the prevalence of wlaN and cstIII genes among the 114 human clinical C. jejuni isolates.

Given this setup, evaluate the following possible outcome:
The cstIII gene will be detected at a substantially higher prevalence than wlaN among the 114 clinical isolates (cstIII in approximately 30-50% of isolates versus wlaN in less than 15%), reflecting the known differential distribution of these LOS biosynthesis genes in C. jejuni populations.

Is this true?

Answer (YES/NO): NO